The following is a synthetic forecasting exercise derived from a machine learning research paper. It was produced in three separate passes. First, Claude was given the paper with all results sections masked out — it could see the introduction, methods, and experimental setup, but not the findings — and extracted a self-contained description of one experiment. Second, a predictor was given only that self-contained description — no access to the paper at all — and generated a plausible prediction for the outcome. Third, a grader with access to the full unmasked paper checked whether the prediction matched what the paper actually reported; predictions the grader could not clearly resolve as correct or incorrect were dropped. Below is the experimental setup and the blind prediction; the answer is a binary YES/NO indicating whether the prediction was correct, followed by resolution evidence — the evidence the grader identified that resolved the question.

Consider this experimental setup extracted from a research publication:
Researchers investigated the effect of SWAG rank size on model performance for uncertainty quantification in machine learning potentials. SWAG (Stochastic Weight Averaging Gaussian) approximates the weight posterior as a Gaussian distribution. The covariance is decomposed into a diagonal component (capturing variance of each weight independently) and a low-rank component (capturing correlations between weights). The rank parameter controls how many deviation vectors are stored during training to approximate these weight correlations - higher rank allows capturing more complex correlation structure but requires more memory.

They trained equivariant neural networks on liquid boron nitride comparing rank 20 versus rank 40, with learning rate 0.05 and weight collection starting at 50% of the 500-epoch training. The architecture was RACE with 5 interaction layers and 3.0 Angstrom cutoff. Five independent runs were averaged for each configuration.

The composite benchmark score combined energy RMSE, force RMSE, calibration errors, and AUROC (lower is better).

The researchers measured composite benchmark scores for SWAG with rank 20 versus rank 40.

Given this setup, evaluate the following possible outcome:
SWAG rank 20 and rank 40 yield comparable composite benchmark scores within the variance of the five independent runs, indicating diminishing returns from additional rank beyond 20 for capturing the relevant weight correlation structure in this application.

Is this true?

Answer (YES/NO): NO